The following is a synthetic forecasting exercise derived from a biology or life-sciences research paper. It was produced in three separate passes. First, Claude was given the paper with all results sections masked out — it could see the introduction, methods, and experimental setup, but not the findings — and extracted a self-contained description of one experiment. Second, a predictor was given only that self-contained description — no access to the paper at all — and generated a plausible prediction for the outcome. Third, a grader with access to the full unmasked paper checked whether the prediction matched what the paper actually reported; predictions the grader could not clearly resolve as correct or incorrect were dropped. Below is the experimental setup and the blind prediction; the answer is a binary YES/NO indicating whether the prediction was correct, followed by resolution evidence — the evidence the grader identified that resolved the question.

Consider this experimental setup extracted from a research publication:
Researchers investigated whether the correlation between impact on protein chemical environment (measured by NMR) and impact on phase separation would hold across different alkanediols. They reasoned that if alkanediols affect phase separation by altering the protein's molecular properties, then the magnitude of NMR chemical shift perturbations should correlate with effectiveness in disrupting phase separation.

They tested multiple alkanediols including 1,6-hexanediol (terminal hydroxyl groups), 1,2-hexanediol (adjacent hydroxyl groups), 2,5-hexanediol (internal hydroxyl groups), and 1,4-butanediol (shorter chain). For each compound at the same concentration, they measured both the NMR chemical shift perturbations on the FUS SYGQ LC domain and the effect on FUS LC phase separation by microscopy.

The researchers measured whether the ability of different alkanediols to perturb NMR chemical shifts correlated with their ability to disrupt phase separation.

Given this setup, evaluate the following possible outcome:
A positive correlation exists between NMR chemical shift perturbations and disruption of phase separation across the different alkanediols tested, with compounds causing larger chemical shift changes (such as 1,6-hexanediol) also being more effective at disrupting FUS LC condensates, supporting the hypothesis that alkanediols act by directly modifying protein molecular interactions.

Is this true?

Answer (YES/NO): NO